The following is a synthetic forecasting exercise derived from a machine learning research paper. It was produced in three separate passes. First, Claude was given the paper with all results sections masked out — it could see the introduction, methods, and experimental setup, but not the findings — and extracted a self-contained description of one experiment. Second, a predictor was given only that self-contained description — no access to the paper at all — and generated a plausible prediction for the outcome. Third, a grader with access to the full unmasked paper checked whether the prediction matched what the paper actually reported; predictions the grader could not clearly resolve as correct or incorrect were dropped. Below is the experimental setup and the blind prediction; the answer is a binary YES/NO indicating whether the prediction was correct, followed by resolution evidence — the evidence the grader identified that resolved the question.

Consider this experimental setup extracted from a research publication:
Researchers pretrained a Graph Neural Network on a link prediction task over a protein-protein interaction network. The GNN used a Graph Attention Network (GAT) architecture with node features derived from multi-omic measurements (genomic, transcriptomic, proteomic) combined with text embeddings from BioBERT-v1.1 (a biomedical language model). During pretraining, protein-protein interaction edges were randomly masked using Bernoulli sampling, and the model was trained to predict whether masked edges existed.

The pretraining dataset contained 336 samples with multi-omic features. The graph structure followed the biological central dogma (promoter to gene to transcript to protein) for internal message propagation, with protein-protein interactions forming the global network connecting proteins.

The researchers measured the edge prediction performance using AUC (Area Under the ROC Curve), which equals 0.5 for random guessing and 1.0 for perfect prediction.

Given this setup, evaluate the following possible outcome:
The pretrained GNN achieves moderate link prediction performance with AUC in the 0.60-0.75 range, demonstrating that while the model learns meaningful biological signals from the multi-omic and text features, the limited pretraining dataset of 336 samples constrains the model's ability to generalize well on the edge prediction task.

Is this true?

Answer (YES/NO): YES